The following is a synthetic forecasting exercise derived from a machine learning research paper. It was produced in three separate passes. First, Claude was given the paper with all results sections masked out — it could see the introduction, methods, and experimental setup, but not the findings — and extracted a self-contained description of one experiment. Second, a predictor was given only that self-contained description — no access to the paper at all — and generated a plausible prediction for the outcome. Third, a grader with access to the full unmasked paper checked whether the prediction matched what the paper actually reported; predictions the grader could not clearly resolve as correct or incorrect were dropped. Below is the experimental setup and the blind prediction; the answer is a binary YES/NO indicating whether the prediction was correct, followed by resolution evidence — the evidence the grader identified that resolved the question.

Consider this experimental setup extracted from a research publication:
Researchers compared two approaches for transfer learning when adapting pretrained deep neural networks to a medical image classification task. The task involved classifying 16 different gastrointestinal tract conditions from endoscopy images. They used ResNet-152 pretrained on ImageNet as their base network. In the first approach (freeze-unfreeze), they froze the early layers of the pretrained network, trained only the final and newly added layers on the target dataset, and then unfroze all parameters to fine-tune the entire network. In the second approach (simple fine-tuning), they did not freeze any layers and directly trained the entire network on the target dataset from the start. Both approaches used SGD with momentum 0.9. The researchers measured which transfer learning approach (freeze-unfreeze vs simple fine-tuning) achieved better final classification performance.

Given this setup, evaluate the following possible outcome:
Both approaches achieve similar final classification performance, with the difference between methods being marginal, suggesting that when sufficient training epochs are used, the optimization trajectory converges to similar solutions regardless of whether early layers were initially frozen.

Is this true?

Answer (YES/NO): YES